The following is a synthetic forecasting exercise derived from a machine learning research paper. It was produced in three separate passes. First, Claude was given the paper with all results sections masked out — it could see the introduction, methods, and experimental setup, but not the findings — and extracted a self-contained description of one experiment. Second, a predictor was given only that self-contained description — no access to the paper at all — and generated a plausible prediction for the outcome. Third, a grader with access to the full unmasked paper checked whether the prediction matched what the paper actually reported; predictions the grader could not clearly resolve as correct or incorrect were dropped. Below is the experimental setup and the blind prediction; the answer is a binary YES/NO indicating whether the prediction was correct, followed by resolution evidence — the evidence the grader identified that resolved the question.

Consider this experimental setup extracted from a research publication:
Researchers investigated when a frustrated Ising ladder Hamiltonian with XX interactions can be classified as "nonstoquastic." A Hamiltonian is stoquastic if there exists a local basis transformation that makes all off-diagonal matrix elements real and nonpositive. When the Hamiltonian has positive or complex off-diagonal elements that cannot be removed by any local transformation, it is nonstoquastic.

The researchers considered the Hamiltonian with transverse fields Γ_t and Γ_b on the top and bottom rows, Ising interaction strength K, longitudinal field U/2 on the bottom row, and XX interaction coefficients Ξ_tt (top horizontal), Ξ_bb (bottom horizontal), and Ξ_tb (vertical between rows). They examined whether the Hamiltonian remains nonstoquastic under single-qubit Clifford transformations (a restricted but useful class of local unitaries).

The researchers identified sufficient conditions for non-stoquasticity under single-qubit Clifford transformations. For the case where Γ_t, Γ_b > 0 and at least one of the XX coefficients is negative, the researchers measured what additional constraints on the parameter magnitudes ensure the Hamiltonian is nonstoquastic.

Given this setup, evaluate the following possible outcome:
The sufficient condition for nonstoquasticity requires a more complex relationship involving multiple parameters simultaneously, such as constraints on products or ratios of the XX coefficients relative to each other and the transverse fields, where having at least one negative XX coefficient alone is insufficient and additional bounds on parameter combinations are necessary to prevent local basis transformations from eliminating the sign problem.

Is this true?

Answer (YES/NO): NO